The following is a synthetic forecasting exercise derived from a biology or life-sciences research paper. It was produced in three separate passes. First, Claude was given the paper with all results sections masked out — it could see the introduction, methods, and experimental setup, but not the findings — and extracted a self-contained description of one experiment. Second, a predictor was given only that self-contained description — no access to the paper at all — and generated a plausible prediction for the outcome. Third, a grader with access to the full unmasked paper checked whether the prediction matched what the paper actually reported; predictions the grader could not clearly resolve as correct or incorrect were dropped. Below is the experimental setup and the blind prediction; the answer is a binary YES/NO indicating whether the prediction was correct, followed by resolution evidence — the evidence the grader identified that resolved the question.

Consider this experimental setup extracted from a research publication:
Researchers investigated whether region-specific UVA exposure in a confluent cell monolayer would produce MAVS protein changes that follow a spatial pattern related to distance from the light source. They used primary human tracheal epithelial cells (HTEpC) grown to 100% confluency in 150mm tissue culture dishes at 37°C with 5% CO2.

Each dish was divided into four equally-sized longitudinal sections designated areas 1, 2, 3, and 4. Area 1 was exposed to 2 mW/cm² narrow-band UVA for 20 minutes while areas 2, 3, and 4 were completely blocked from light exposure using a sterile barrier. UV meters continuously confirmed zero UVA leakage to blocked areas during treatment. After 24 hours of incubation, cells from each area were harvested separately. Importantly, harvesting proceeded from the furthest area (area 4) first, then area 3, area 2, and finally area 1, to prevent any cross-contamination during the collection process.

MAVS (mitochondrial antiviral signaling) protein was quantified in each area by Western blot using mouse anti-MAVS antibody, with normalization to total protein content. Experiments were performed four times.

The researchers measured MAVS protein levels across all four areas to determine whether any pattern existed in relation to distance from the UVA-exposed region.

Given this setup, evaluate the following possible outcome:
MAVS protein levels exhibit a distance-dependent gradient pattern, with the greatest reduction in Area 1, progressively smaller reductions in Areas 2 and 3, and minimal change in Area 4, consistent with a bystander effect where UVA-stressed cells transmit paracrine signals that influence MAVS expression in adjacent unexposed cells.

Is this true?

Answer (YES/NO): NO